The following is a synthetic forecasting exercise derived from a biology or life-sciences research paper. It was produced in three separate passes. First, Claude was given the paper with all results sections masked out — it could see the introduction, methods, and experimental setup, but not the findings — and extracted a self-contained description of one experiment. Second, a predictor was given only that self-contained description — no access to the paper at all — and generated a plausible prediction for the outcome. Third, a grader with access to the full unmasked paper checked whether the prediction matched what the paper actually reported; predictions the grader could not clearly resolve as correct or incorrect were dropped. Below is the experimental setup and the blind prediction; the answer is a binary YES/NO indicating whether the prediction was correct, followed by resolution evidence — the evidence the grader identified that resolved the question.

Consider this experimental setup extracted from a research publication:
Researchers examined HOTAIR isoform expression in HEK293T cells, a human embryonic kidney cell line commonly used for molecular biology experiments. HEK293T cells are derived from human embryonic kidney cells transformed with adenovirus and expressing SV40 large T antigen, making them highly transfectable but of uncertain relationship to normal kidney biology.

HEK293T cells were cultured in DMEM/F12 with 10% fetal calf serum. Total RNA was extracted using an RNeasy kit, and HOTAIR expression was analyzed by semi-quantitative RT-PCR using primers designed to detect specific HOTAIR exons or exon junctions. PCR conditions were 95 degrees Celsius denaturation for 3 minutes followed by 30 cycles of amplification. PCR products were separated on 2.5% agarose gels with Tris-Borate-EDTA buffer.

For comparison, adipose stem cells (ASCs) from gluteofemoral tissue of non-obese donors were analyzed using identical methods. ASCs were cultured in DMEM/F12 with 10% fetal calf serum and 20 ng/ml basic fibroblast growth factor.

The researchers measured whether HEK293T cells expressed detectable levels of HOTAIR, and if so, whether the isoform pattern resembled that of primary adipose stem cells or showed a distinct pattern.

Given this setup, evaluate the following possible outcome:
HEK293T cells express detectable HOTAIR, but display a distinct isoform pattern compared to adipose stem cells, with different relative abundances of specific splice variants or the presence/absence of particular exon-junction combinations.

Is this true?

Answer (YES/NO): NO